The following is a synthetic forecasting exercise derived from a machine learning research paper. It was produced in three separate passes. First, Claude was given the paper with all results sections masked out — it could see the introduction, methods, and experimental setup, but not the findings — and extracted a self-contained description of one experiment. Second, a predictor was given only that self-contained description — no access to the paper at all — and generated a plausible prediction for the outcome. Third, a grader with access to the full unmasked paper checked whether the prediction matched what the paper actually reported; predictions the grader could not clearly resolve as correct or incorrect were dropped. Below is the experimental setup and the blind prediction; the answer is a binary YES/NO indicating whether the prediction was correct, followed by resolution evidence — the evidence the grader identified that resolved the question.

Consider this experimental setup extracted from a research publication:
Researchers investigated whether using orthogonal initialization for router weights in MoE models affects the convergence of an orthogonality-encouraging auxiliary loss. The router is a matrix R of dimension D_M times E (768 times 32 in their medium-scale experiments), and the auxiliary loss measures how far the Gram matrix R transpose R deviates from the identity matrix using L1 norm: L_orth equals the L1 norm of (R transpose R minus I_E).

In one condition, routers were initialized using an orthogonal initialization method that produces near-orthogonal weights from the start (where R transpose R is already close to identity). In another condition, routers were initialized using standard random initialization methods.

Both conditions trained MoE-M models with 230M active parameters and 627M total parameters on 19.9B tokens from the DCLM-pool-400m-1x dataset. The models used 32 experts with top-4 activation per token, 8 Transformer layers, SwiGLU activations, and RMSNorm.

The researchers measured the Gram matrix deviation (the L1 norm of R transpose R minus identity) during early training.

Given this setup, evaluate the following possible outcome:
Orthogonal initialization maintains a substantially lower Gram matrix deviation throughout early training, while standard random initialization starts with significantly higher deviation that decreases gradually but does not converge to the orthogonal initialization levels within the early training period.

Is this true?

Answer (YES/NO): NO